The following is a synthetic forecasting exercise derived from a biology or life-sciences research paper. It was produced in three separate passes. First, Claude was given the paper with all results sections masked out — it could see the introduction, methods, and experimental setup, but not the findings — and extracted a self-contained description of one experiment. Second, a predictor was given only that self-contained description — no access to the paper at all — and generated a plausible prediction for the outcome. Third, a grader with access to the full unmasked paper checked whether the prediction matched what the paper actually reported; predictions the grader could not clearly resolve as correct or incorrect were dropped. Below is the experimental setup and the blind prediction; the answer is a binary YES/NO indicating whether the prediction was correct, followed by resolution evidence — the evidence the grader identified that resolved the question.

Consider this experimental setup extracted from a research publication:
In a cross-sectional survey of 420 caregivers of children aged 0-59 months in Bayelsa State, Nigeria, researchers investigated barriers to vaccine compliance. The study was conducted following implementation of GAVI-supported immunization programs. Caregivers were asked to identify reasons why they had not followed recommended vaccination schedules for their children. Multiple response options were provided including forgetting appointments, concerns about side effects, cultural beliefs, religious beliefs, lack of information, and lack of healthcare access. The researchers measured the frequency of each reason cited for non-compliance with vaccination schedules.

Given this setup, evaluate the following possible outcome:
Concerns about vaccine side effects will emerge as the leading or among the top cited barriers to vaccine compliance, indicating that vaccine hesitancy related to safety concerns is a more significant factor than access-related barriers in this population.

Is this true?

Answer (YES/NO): YES